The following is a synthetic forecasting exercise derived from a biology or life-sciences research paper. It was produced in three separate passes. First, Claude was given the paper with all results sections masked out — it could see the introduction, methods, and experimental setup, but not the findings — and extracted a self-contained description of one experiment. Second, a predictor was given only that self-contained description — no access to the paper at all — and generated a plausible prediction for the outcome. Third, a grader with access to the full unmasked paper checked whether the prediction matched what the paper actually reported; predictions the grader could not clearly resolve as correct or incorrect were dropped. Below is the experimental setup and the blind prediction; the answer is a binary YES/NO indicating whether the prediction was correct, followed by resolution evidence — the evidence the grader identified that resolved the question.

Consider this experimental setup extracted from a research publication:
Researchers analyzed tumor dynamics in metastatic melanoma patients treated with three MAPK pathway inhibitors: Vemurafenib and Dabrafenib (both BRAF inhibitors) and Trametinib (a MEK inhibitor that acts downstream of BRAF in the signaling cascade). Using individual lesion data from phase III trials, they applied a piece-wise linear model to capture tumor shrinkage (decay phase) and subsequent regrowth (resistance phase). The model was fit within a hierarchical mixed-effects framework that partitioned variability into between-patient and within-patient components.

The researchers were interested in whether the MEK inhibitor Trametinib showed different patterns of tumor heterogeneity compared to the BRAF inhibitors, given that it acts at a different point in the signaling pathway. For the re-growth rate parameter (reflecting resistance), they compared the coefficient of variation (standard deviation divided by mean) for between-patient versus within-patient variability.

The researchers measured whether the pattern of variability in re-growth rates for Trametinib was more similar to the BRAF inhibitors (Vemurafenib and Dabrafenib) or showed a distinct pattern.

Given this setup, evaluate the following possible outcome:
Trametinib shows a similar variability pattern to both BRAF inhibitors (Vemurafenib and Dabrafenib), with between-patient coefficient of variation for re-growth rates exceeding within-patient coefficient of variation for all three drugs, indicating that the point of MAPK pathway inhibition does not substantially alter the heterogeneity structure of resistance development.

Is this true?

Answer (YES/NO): NO